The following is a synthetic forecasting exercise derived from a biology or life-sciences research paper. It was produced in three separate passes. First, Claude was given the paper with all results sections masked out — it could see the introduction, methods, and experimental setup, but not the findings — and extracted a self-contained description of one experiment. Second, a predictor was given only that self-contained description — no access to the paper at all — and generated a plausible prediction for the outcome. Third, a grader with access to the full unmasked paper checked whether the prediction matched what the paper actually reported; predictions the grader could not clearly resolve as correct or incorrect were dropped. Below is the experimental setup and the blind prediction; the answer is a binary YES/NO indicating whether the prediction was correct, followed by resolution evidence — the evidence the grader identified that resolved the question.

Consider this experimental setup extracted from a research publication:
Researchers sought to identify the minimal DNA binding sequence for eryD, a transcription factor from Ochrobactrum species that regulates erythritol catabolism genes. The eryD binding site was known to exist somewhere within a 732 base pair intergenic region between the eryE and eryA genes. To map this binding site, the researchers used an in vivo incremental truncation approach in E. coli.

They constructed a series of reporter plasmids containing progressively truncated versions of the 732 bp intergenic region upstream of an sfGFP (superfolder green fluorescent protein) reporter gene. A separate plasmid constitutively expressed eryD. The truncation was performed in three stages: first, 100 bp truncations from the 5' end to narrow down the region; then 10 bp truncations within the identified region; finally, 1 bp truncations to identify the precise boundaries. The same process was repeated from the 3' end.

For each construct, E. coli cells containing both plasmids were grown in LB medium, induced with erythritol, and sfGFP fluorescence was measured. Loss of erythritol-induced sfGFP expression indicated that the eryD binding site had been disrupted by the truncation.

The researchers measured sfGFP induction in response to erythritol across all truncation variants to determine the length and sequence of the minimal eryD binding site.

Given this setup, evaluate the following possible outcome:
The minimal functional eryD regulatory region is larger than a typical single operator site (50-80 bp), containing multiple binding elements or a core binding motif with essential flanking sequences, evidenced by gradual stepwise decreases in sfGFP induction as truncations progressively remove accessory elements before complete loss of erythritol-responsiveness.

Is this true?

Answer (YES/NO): NO